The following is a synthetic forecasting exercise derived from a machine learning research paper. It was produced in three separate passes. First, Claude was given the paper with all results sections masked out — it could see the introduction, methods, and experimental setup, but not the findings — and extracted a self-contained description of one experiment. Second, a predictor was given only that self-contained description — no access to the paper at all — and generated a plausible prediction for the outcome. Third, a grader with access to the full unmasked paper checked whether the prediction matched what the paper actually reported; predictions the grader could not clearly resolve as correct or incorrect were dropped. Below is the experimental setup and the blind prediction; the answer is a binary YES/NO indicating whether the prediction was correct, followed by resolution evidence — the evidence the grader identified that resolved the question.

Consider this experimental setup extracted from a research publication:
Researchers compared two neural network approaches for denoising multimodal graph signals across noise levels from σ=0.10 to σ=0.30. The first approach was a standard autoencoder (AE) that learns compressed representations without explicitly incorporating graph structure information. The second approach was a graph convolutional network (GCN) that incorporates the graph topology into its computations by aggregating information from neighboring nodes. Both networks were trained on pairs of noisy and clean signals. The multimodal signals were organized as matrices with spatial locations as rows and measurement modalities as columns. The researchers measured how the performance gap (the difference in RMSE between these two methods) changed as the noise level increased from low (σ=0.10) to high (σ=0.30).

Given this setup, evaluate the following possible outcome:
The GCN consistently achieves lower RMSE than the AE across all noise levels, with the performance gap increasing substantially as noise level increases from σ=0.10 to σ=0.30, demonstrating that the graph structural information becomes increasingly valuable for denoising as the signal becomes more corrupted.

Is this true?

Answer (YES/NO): NO